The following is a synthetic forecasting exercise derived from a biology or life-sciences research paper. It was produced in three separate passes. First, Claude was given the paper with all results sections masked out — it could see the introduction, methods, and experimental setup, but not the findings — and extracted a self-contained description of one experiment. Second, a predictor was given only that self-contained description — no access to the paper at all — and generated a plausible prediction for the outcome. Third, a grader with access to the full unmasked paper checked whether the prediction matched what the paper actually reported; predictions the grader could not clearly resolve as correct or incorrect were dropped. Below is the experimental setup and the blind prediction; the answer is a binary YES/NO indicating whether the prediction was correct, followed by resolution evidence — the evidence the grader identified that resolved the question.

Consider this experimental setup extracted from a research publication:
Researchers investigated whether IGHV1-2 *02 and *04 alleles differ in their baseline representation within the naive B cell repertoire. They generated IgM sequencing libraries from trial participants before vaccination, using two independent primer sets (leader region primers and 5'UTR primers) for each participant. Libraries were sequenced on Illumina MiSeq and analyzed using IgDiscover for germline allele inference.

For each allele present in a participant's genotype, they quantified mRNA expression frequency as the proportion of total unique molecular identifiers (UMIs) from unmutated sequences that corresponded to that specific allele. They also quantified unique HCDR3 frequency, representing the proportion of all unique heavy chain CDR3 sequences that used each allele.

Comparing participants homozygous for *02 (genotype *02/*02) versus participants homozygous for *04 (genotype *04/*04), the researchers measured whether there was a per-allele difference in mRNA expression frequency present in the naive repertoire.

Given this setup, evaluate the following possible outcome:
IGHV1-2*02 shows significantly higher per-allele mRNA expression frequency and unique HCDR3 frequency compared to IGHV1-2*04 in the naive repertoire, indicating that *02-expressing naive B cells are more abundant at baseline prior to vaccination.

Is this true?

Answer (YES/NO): YES